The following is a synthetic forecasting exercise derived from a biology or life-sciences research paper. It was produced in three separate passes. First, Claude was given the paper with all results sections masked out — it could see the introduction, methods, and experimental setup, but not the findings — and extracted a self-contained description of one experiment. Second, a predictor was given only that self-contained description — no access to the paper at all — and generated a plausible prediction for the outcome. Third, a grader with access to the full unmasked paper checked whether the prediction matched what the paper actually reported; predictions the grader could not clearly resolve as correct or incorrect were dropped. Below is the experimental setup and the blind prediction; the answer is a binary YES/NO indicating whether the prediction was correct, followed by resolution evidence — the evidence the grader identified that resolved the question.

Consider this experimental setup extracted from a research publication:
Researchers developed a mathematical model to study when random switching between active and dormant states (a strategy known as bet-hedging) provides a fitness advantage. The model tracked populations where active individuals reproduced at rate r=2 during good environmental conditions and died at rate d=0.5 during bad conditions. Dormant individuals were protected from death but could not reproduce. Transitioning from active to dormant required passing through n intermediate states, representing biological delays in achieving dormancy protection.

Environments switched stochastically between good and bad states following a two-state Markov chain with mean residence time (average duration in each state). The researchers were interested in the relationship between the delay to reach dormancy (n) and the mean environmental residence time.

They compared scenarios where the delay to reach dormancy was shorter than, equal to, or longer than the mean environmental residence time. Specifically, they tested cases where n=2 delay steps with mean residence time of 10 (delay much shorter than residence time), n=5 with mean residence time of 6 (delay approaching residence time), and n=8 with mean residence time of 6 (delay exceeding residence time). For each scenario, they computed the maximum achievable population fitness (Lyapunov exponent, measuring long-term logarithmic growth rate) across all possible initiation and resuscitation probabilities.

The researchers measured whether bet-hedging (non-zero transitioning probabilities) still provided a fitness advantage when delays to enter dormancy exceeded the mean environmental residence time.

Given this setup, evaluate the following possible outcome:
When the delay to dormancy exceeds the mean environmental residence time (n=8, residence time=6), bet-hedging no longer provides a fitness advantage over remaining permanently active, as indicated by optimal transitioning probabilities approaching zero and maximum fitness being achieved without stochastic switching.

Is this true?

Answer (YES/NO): NO